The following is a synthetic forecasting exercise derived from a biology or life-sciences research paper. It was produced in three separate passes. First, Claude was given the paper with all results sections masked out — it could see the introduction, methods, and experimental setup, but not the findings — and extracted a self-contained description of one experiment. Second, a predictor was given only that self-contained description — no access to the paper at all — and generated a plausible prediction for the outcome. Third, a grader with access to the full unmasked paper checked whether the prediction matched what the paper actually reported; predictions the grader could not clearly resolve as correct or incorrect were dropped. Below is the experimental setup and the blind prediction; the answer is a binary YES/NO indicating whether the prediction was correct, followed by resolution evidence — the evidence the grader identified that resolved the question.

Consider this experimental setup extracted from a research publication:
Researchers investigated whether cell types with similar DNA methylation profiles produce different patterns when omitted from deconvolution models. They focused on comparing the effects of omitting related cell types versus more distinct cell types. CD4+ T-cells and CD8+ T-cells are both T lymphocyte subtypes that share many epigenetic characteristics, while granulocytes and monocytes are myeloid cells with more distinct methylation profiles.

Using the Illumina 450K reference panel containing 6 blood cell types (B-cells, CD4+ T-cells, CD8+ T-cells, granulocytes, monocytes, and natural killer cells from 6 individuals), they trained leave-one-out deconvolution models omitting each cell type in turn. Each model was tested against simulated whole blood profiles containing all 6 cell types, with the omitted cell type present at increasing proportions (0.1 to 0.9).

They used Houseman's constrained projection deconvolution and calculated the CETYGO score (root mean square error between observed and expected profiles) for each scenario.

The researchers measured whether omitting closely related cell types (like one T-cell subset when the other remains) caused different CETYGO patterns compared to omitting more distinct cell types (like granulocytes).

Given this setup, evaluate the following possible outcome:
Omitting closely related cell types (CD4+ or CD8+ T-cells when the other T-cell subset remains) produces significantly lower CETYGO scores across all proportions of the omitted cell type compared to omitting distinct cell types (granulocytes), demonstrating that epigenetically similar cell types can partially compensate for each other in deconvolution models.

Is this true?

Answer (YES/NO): YES